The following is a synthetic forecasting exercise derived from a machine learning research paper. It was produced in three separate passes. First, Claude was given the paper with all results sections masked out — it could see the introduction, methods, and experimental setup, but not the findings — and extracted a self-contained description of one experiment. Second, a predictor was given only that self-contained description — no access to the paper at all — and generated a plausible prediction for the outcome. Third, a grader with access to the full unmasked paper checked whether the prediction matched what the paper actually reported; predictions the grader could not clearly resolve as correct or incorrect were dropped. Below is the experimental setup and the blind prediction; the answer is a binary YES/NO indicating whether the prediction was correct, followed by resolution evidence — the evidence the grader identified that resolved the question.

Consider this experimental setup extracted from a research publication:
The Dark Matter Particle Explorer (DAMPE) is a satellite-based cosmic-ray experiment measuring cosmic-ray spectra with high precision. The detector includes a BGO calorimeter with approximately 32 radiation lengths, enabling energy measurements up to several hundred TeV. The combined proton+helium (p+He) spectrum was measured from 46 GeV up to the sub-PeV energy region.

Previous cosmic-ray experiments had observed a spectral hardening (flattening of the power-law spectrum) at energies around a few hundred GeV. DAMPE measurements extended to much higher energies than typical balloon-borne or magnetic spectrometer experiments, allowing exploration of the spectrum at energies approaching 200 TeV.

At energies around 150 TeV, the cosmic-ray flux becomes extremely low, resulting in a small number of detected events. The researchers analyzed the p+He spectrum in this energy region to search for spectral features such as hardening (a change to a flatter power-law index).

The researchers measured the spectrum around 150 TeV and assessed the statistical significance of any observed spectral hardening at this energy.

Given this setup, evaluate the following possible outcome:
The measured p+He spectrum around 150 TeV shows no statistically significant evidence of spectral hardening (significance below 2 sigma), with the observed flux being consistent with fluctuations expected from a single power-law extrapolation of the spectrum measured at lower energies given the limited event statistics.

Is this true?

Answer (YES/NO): NO